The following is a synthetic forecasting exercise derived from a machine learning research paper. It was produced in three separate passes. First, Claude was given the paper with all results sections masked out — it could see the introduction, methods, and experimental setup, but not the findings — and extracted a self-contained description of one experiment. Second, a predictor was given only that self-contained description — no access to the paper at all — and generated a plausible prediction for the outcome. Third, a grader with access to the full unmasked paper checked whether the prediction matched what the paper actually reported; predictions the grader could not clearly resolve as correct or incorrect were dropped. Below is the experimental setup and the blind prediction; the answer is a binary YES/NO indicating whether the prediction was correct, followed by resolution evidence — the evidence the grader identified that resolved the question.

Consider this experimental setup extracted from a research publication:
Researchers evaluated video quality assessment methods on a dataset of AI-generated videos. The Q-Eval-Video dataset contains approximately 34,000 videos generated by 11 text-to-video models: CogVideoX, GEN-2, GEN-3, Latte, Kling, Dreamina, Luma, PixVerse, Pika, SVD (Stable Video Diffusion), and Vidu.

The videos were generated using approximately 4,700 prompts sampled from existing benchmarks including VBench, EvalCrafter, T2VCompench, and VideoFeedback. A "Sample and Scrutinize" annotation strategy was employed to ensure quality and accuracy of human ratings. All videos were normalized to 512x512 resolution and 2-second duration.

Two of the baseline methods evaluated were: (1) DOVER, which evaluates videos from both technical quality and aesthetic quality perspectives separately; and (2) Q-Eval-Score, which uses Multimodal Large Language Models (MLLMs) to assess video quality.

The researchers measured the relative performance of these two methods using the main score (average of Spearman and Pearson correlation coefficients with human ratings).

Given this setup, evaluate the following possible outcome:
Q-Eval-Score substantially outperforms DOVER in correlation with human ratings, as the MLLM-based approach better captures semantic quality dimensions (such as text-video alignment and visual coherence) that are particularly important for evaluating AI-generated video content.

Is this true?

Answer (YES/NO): NO